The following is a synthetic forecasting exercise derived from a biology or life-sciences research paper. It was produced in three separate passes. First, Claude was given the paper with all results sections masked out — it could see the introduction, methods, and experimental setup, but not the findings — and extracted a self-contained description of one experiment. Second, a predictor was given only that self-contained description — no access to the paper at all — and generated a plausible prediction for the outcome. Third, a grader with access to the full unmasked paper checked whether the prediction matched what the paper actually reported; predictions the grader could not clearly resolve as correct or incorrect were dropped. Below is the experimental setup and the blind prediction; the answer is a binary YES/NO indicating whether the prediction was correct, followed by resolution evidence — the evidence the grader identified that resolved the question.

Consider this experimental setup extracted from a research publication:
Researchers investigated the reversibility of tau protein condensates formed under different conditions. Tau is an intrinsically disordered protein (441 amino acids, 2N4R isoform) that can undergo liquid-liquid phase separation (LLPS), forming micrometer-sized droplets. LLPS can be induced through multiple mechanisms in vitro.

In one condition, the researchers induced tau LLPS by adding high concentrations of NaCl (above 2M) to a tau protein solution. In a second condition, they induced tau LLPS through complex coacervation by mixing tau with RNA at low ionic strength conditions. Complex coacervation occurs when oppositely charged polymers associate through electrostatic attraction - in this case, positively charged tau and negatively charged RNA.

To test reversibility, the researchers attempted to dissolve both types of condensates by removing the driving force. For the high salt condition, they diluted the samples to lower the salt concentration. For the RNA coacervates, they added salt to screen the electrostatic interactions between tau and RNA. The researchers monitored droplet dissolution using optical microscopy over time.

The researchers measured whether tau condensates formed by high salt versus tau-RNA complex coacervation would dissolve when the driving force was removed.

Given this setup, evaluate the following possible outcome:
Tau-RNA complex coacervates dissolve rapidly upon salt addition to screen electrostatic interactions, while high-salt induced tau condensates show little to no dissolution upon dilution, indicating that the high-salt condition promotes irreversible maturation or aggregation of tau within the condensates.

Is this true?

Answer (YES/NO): NO